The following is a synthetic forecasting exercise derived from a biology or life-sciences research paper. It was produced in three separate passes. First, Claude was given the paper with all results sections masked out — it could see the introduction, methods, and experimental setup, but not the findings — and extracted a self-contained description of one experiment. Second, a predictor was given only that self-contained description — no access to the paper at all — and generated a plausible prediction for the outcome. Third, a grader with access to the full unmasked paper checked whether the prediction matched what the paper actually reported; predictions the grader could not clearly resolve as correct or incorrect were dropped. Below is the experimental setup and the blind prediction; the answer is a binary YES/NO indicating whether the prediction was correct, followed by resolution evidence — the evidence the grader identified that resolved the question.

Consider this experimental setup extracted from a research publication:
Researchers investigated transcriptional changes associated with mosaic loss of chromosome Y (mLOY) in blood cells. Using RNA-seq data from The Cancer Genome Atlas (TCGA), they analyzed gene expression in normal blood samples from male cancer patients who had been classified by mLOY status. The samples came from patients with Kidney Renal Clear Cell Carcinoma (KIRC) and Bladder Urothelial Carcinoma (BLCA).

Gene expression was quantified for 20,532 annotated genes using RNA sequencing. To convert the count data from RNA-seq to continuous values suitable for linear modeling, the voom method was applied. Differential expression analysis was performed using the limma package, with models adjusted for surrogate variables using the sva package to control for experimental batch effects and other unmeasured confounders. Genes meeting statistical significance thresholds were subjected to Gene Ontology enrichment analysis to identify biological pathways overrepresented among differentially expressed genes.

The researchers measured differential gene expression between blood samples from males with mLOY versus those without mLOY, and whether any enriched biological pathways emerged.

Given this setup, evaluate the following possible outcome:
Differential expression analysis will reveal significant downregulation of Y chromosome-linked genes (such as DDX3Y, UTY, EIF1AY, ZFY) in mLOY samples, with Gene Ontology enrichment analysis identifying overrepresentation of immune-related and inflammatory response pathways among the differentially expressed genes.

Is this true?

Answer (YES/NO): NO